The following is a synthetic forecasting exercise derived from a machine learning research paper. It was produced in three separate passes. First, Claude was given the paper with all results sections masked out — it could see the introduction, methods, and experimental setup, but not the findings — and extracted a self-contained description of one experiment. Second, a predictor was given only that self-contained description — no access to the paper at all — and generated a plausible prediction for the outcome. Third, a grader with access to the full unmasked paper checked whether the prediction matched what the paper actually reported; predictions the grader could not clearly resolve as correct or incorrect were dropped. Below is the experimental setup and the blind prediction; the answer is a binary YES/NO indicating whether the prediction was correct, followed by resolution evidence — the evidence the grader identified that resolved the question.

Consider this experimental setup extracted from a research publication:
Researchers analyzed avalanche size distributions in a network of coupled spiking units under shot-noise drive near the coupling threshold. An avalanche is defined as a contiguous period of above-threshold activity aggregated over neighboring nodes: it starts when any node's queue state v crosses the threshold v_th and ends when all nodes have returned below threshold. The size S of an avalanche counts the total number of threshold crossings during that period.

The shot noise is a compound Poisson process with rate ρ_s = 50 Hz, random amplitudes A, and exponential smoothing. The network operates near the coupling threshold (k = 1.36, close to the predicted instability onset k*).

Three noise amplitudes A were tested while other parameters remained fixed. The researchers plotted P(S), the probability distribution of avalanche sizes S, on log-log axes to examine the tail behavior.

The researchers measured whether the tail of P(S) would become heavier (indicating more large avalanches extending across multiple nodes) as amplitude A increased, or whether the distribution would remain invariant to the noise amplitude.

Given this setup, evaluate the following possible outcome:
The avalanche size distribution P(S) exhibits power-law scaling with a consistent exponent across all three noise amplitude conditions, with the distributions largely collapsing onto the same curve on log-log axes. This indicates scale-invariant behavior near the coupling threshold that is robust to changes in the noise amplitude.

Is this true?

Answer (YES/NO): NO